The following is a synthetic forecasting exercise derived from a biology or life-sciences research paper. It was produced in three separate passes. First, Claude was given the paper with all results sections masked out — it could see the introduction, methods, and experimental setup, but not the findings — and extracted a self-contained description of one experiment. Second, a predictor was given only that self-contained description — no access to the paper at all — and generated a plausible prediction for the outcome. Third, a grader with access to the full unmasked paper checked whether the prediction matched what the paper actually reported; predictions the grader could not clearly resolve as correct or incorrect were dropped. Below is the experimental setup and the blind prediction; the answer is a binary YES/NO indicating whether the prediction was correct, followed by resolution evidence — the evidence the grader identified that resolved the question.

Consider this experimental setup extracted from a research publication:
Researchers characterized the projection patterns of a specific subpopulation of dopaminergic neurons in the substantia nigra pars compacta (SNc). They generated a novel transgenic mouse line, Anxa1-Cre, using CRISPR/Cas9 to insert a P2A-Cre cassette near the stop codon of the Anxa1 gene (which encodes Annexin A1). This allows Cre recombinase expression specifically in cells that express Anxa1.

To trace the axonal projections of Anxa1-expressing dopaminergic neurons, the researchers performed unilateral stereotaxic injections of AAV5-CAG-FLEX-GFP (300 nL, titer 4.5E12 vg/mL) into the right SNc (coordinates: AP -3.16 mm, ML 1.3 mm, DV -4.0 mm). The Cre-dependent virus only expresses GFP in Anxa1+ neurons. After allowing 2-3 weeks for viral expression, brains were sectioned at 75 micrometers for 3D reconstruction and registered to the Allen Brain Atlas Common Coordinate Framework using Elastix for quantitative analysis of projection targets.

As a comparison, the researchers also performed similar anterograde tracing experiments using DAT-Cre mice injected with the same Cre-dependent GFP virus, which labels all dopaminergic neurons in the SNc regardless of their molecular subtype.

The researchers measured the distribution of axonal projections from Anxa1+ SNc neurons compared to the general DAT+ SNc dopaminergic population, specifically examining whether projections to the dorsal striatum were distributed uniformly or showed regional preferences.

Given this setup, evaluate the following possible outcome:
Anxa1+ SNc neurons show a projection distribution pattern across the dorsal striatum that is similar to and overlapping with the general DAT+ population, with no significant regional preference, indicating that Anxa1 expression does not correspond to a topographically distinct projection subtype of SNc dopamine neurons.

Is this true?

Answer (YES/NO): NO